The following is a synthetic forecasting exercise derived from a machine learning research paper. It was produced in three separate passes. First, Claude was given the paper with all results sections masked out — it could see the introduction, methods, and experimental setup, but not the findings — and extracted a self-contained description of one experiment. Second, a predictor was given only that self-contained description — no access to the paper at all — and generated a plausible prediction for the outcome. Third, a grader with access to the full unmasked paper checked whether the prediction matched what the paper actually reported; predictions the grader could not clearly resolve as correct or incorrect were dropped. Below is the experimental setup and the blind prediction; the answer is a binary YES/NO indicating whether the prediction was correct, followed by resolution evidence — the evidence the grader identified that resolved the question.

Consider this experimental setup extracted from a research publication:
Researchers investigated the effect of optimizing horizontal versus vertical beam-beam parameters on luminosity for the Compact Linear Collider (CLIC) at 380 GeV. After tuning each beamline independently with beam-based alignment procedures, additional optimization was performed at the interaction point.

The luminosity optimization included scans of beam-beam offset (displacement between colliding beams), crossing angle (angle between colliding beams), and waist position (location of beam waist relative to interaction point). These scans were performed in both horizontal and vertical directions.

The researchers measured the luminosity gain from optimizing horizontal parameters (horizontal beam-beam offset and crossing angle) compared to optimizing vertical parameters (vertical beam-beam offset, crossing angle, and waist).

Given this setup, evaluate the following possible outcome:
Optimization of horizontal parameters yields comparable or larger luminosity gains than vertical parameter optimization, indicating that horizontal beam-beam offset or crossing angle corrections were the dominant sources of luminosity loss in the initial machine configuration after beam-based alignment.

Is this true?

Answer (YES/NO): NO